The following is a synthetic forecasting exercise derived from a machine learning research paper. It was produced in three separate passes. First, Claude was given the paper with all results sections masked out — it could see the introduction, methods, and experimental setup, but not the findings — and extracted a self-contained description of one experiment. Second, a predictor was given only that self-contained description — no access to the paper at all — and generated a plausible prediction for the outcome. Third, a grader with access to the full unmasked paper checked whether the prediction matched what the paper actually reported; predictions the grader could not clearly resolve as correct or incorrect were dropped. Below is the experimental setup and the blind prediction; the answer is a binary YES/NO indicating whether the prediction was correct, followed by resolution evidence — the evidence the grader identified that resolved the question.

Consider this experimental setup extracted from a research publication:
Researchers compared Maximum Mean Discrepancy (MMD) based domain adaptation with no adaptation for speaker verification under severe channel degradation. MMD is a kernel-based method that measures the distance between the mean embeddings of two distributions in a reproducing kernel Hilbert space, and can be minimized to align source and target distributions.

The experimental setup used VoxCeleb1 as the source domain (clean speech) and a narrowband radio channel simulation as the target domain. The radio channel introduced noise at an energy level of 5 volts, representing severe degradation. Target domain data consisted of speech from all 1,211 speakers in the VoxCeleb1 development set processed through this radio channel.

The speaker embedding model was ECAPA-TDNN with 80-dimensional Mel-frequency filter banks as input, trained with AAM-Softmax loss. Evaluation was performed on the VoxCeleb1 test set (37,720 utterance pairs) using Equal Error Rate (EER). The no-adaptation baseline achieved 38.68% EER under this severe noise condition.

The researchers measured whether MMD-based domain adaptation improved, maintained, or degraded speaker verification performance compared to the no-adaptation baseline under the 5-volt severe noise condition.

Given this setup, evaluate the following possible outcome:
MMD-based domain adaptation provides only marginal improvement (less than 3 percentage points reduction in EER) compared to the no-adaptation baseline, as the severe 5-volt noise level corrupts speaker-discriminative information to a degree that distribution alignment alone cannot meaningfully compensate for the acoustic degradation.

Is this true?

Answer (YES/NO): NO